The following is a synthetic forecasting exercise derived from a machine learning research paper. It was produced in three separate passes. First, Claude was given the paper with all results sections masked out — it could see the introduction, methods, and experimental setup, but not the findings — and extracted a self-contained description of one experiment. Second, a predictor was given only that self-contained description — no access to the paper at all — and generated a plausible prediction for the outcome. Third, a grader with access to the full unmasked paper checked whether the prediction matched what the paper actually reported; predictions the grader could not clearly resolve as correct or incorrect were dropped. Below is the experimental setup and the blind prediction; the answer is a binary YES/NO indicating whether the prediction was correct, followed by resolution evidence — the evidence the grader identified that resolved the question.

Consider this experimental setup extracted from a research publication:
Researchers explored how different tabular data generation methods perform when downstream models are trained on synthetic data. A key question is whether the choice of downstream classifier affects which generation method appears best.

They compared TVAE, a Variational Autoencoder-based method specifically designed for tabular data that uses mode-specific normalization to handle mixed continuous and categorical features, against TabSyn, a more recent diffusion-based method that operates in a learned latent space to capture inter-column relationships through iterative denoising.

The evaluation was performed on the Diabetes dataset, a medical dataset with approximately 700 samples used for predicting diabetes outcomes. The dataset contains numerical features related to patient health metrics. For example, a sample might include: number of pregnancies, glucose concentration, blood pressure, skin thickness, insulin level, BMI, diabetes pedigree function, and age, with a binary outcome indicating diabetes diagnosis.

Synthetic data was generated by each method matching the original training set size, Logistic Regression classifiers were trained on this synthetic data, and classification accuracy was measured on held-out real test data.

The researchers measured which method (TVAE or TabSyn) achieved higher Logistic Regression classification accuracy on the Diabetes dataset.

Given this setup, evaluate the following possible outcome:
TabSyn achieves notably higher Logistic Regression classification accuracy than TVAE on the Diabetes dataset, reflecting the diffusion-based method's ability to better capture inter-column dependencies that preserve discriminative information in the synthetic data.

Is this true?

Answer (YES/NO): NO